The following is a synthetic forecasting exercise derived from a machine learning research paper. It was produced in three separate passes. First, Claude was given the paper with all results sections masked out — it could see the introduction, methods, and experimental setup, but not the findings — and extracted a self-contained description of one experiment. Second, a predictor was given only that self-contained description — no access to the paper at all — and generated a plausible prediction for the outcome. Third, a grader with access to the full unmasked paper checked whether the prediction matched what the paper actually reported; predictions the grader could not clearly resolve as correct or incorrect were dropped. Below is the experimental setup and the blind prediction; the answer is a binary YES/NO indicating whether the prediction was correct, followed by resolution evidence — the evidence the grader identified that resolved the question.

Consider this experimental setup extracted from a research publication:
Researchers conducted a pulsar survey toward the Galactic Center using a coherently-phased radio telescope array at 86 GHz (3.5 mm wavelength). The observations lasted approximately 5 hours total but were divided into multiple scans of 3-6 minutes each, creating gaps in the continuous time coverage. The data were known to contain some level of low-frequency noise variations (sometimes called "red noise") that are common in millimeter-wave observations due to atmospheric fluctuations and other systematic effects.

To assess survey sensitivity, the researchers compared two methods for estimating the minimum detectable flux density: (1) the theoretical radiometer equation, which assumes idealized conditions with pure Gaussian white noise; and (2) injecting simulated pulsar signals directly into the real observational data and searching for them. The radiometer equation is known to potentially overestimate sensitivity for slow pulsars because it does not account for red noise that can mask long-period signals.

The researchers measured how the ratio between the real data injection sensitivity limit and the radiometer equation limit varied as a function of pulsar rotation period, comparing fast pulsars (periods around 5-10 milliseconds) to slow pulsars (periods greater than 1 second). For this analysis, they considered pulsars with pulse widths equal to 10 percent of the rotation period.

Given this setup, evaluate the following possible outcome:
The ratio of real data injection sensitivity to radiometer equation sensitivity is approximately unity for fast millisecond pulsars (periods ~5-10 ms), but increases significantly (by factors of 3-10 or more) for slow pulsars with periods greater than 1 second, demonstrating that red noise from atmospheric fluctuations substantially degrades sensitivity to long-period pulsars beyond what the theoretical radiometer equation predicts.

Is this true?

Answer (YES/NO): NO